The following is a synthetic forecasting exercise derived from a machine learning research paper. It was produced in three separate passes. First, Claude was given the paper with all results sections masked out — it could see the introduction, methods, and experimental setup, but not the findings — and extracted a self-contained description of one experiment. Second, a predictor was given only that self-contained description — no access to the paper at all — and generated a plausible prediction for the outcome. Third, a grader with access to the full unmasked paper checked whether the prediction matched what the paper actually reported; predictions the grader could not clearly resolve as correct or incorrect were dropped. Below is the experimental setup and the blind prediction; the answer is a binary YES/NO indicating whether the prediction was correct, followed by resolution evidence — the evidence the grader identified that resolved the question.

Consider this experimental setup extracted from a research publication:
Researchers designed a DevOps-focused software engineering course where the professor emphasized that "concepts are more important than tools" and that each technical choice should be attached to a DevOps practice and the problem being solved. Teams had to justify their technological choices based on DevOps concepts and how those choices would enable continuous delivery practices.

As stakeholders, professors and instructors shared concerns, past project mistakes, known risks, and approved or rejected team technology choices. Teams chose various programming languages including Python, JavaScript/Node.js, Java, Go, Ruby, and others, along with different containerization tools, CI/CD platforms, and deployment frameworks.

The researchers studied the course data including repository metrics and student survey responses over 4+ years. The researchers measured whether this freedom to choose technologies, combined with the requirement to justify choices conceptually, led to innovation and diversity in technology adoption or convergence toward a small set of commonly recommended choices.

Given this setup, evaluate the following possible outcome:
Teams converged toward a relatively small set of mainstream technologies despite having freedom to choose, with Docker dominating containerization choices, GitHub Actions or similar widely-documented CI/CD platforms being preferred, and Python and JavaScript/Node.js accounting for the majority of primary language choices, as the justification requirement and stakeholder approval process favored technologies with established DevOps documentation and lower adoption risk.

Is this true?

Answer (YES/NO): NO